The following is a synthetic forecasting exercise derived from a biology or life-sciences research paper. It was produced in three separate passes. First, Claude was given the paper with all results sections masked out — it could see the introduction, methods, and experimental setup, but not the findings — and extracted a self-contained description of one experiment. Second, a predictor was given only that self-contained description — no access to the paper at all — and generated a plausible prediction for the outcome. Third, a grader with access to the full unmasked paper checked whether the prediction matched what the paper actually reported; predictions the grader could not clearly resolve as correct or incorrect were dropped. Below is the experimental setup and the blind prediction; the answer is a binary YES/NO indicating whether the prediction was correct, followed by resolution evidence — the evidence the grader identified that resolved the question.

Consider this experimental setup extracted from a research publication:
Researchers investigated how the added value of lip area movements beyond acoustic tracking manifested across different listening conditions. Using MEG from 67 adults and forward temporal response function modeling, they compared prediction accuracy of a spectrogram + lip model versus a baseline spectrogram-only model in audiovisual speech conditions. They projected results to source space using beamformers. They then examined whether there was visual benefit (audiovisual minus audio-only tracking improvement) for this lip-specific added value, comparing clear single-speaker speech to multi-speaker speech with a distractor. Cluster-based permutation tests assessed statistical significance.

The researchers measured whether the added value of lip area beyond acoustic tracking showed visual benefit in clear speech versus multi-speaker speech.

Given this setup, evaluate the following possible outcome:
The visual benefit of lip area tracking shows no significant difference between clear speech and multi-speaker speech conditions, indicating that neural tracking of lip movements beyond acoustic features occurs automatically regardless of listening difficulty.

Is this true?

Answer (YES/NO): NO